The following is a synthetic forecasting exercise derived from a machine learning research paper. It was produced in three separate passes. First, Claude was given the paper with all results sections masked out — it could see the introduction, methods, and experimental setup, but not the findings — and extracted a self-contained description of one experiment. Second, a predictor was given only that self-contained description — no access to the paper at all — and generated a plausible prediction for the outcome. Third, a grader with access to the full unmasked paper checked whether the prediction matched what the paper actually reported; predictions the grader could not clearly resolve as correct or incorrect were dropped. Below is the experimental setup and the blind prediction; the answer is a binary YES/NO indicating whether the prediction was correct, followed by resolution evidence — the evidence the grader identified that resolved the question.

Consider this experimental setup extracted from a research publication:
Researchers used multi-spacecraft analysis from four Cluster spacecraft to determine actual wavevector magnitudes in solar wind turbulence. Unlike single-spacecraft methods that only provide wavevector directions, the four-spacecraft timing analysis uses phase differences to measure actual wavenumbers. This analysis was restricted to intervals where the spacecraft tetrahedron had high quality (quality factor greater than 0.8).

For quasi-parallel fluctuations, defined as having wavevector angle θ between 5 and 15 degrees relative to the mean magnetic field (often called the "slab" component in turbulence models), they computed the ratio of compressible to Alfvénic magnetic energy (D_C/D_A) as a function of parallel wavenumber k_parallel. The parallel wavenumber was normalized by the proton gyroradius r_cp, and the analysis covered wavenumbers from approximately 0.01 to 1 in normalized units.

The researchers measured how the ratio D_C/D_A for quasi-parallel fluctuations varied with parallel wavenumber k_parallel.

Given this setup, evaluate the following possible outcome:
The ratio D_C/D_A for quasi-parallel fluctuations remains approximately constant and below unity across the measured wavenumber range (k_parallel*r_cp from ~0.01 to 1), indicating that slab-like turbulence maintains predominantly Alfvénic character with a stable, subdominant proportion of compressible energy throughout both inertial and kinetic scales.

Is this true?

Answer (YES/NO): NO